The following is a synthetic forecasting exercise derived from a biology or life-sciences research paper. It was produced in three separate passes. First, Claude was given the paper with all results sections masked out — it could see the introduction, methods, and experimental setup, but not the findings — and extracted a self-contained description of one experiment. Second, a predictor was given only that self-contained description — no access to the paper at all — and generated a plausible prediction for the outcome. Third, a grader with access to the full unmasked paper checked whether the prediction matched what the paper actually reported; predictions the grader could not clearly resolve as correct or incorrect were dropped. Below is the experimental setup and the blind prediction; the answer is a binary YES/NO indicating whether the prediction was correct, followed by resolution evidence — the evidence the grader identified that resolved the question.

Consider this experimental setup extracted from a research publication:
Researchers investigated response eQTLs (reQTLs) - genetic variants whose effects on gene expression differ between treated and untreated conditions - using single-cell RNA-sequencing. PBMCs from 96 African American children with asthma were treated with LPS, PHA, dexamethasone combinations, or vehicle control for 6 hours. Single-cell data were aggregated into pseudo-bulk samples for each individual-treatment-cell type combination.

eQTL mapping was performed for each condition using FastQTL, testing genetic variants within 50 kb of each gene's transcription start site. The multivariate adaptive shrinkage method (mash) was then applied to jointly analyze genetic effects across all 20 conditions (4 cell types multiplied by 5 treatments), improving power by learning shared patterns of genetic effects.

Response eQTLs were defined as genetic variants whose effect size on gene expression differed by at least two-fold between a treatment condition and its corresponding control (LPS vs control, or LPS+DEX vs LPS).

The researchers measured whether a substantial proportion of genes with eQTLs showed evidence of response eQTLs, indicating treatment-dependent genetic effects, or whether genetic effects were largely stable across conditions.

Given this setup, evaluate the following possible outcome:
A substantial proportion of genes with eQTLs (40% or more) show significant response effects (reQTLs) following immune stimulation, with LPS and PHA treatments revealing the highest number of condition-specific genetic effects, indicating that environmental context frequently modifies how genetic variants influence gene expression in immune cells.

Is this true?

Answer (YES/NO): NO